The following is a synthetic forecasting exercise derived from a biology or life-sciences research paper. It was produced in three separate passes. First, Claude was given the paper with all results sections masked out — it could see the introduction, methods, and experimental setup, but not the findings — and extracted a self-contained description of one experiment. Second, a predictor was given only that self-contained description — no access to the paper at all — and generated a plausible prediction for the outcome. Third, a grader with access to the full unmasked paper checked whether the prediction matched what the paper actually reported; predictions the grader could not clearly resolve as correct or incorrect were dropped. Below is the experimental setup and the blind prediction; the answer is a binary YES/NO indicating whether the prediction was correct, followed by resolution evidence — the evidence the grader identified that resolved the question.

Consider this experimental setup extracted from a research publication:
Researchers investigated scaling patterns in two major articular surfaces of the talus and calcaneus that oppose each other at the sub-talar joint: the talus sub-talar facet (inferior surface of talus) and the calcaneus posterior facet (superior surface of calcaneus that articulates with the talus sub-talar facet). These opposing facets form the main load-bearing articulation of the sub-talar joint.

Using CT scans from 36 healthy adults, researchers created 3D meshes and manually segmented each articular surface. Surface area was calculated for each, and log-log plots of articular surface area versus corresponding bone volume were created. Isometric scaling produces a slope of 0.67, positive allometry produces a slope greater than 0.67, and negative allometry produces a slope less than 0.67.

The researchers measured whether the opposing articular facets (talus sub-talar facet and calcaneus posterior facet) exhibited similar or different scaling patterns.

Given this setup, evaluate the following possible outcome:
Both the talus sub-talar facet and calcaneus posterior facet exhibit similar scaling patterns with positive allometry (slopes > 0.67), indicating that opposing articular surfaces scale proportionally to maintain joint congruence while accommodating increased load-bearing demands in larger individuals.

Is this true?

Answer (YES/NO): YES